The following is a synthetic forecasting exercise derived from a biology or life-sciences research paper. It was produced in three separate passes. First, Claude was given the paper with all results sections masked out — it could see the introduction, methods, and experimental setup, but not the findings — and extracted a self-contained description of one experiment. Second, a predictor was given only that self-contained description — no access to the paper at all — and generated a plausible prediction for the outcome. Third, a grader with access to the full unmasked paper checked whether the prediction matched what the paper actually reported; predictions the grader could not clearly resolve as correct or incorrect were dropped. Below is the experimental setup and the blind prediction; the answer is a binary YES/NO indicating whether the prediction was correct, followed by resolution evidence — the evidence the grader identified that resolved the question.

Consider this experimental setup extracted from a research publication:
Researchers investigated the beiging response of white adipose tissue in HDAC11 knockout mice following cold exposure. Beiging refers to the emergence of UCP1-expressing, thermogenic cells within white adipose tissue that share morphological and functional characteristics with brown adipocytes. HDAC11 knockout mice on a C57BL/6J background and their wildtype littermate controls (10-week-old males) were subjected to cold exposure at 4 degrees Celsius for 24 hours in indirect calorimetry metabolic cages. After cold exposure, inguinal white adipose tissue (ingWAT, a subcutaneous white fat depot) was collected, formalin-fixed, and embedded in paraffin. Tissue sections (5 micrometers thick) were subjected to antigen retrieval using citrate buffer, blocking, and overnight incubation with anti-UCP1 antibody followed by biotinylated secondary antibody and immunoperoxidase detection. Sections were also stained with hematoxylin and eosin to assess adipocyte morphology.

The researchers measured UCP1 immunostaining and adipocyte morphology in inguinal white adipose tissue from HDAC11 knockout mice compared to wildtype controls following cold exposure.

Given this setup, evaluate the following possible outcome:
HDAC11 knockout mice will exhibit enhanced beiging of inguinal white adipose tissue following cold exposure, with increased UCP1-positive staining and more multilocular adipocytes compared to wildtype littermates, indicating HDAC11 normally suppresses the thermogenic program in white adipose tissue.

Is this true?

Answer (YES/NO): YES